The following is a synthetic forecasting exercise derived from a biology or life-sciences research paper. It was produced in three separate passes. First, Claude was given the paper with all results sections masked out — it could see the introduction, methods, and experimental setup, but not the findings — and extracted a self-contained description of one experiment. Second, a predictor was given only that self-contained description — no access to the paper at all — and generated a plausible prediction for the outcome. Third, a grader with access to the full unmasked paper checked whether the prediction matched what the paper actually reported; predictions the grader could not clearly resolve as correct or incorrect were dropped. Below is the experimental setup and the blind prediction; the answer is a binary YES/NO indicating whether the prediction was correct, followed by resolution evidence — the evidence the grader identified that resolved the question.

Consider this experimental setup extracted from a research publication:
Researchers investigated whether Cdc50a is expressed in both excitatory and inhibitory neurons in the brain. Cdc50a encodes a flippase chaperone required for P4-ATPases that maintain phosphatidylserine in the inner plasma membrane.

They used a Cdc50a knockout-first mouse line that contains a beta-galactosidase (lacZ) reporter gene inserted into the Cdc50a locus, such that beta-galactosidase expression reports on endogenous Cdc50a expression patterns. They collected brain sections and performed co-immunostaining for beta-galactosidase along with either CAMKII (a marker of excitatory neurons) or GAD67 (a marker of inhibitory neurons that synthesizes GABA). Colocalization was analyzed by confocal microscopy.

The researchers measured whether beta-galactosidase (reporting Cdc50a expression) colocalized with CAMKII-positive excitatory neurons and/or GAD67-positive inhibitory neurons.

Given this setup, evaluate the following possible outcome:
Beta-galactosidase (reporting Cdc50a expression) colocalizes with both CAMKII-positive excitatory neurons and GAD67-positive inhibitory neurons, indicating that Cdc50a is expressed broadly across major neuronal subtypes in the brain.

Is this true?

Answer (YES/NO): YES